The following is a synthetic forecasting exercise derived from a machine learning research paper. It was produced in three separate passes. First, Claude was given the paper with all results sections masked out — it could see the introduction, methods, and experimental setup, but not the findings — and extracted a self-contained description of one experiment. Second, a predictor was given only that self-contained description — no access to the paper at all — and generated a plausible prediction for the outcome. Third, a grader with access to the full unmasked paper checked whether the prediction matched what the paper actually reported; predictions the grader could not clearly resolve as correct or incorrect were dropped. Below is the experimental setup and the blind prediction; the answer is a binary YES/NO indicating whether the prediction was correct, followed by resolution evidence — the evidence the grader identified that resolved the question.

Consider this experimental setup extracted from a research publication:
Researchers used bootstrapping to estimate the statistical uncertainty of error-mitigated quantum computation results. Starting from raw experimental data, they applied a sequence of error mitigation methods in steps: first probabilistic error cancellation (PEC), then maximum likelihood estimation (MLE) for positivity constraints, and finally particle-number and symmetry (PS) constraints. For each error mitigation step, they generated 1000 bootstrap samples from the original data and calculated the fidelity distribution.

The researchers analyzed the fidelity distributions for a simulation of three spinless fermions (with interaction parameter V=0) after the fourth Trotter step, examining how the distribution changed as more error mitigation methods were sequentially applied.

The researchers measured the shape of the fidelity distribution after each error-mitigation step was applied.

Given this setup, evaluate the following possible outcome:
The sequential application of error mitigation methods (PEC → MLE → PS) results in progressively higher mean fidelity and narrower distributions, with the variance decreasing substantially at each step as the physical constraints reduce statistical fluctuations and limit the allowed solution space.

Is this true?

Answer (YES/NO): NO